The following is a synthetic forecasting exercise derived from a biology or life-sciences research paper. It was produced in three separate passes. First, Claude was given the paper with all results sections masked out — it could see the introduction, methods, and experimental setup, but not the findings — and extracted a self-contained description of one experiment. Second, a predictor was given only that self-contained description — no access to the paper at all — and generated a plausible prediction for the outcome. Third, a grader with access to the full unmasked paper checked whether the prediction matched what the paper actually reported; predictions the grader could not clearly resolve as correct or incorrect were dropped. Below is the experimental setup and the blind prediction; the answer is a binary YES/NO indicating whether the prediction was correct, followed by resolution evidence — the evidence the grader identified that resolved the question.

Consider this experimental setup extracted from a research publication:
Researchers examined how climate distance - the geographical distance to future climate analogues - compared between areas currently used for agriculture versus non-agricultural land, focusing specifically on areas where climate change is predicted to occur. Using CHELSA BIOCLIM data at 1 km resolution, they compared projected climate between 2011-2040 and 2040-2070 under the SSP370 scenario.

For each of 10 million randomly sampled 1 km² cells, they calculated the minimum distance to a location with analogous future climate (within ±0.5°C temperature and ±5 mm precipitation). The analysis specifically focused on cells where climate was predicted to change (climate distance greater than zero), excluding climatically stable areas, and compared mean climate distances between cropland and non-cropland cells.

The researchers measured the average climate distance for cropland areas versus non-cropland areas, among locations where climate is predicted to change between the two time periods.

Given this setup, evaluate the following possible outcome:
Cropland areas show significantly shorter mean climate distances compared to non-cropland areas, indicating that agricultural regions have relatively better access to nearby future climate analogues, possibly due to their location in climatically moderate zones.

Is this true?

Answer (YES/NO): NO